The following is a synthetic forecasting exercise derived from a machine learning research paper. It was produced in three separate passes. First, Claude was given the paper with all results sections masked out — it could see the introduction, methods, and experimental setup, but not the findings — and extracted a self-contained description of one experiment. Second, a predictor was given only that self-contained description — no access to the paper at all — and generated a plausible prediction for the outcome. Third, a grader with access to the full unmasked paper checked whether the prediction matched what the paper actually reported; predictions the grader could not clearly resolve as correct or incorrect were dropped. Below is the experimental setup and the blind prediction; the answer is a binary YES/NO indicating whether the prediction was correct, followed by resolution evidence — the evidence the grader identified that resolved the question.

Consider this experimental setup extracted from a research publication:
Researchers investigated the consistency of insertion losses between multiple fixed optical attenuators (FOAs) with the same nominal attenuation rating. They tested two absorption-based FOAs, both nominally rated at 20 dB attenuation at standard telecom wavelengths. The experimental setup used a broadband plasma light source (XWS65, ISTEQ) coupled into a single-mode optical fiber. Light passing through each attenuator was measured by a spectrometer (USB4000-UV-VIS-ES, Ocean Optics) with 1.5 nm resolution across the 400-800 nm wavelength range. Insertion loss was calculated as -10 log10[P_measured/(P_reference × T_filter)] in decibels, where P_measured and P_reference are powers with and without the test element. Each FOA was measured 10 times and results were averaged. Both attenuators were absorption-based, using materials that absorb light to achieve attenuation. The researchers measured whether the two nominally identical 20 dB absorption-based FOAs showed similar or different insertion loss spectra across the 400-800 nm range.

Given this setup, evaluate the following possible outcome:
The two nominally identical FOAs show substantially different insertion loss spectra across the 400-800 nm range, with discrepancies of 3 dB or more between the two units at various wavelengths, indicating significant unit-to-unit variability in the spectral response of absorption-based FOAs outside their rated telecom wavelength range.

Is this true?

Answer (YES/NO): NO